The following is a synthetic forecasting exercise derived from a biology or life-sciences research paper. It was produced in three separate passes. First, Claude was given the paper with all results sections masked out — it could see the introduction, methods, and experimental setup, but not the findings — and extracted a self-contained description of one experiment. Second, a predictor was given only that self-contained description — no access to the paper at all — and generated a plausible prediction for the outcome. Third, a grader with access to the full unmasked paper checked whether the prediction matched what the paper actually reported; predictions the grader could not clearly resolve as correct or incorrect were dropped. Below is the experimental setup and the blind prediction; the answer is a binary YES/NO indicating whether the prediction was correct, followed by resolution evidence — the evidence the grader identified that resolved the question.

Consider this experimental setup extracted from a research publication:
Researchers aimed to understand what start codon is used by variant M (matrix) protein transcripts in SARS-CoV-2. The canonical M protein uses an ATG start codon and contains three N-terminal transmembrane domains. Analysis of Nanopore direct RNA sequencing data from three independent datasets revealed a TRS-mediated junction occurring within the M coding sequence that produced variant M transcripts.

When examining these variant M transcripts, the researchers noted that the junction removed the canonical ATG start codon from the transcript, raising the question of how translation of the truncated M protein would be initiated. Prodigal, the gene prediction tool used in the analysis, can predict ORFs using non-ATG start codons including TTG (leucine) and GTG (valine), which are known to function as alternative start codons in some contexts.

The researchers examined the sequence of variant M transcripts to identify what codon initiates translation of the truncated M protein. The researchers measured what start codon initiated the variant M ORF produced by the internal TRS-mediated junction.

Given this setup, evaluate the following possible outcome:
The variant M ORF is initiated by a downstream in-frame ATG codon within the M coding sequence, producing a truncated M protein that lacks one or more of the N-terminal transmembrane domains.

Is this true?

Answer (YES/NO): NO